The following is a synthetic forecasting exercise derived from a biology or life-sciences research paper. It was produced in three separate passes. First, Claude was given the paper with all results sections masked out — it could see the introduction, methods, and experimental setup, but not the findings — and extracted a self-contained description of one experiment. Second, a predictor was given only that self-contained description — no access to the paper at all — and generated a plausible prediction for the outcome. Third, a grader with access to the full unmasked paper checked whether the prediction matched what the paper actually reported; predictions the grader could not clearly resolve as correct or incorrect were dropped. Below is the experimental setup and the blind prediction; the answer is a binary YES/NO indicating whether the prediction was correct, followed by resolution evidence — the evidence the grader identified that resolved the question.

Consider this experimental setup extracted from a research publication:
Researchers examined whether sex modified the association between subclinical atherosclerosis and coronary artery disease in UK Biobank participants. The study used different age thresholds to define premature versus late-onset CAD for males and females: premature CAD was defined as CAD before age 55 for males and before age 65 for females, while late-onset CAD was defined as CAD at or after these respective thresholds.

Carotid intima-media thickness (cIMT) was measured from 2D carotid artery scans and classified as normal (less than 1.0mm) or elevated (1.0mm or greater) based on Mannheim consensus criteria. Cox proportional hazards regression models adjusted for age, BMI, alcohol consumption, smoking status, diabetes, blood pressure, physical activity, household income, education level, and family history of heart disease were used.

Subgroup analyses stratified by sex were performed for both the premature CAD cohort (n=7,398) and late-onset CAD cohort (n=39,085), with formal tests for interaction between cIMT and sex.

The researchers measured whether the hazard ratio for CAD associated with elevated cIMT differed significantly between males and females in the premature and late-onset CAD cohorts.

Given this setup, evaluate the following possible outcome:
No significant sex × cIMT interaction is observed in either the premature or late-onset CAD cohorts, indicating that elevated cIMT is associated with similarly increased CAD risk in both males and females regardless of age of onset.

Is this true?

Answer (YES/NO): YES